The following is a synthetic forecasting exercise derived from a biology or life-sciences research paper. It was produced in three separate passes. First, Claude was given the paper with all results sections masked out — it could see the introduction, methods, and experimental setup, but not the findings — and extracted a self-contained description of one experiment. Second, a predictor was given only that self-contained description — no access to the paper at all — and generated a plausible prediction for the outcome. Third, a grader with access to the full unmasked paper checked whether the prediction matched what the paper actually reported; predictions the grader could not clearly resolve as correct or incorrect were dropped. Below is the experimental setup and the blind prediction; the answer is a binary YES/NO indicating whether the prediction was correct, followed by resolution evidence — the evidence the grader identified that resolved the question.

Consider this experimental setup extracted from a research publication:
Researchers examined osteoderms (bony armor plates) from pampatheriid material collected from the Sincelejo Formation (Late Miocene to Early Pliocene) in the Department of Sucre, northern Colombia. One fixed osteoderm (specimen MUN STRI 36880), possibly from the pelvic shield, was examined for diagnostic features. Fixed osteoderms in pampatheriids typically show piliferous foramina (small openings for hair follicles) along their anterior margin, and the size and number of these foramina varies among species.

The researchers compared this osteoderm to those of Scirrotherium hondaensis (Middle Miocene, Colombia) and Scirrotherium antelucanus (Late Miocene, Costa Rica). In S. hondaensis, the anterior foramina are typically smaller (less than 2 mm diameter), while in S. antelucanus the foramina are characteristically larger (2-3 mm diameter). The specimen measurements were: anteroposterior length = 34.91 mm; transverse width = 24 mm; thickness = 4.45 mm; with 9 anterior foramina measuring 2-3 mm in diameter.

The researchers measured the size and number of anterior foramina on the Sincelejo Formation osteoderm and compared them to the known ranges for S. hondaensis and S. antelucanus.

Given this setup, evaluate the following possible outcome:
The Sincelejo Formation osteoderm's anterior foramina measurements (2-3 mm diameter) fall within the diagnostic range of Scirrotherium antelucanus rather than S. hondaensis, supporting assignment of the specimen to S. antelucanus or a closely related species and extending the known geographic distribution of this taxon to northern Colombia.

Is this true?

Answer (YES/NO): YES